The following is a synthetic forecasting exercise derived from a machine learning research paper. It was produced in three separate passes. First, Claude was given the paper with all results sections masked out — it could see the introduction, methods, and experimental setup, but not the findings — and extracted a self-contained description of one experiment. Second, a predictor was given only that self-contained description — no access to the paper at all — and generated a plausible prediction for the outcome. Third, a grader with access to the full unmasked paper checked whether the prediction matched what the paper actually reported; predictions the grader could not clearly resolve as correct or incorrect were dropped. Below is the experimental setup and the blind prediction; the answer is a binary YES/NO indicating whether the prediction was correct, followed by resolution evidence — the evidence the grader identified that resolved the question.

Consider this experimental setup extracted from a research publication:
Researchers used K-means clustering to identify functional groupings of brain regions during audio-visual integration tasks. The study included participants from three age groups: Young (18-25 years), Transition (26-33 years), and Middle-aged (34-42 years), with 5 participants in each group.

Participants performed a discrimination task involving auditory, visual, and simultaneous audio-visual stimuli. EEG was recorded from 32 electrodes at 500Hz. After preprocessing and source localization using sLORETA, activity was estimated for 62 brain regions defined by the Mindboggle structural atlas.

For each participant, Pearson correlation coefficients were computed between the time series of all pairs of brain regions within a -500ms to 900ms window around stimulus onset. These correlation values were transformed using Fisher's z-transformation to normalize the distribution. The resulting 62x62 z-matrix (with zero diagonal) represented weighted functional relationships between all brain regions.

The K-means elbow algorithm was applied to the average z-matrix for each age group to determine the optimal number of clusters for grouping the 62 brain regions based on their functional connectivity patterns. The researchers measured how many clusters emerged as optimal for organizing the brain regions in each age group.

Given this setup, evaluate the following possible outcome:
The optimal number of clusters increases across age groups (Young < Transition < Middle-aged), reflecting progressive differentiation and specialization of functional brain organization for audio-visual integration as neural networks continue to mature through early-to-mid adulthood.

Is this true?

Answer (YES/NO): NO